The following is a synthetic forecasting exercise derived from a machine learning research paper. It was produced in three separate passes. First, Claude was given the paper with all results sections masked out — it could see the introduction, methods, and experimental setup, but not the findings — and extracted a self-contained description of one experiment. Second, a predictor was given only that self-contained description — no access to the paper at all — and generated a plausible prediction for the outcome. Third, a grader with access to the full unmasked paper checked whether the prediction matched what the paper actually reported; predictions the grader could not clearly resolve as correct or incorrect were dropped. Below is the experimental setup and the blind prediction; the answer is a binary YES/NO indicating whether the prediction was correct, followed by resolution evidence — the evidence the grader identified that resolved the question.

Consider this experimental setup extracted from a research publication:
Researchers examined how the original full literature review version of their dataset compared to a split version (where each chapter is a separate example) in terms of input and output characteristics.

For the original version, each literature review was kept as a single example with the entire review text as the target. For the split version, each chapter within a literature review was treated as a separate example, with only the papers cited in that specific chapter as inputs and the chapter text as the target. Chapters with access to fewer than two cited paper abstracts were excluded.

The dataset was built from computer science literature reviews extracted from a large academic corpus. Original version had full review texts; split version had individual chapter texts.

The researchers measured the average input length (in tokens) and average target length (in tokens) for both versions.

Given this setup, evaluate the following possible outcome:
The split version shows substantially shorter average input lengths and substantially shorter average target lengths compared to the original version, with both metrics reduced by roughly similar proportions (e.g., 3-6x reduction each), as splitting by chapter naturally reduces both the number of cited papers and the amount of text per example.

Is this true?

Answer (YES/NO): NO